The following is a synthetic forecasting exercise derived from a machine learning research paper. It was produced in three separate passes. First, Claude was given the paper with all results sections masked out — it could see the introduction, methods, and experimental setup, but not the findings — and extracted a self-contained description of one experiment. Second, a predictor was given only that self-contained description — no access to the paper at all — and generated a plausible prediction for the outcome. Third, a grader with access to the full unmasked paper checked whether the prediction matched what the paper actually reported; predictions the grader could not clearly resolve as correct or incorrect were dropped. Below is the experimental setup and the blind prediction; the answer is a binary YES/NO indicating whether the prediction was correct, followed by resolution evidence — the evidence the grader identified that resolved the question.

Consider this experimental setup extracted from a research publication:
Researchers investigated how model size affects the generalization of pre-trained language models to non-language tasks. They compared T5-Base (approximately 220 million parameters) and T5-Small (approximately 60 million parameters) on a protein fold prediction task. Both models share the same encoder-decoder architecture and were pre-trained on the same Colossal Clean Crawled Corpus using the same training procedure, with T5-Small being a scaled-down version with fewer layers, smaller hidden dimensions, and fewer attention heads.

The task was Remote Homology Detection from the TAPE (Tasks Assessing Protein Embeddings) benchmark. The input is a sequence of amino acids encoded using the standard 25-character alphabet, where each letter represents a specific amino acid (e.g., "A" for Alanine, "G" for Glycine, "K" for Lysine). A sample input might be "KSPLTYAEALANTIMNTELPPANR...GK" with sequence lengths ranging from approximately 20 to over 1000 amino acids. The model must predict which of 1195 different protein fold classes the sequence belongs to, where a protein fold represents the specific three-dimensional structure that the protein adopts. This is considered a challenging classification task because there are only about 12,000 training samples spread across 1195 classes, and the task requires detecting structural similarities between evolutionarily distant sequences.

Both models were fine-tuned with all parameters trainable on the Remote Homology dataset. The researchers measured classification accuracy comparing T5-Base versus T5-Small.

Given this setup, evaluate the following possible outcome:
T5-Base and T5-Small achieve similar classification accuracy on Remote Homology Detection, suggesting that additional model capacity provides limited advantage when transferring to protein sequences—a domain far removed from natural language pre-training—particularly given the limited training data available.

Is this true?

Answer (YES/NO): YES